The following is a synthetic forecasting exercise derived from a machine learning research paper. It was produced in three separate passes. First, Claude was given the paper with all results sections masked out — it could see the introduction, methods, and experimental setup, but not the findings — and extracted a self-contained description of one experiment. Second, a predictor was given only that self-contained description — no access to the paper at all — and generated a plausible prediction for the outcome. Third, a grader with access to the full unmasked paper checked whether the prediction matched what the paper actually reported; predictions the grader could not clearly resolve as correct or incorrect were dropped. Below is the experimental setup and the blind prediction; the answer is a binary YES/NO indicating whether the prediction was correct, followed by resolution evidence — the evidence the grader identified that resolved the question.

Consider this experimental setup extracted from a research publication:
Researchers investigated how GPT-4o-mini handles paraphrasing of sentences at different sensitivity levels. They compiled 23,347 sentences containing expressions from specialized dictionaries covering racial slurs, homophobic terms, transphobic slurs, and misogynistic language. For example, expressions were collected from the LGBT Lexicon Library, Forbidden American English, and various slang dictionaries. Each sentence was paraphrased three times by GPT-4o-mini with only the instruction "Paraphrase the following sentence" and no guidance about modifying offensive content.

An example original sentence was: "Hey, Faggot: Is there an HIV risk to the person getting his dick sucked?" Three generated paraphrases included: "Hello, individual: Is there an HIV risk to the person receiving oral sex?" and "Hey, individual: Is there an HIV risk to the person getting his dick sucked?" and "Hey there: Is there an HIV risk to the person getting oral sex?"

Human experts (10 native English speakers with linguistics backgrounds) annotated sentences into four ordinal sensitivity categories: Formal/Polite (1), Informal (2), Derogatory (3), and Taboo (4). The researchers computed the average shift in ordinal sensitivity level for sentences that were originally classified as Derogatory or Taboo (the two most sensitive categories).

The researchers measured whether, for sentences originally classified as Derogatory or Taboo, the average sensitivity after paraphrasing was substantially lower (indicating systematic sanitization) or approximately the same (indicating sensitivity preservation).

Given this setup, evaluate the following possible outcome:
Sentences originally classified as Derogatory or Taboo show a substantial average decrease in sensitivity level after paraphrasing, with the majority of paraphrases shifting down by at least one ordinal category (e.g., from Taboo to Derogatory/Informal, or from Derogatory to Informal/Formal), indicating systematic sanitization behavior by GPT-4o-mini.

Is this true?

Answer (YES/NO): YES